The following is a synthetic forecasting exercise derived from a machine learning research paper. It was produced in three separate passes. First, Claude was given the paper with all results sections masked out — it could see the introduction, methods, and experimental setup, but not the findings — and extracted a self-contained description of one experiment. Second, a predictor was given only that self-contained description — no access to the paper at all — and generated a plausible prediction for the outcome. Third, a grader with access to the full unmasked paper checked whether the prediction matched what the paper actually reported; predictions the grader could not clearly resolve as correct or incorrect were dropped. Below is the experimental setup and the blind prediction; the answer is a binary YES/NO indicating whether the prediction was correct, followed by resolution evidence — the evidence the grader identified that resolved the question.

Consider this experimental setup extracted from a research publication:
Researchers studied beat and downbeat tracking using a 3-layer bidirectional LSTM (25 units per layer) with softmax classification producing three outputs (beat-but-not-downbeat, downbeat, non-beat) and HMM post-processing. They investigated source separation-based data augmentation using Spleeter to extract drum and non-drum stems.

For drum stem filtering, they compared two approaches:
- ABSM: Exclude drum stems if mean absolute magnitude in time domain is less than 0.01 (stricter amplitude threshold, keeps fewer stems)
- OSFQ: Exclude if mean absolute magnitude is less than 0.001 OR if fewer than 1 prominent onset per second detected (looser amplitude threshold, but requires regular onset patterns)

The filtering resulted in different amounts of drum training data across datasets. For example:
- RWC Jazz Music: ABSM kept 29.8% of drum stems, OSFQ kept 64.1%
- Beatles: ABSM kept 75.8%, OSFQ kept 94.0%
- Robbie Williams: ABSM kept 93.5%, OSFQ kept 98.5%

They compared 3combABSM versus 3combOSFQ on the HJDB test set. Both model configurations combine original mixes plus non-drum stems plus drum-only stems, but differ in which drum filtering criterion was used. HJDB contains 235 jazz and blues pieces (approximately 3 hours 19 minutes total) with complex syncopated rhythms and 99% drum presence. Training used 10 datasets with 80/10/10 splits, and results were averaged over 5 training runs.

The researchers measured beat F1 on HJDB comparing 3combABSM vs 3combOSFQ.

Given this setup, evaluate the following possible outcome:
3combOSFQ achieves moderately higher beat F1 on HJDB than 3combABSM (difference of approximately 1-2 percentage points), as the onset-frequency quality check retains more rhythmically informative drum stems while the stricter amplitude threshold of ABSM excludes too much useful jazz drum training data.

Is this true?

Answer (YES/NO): YES